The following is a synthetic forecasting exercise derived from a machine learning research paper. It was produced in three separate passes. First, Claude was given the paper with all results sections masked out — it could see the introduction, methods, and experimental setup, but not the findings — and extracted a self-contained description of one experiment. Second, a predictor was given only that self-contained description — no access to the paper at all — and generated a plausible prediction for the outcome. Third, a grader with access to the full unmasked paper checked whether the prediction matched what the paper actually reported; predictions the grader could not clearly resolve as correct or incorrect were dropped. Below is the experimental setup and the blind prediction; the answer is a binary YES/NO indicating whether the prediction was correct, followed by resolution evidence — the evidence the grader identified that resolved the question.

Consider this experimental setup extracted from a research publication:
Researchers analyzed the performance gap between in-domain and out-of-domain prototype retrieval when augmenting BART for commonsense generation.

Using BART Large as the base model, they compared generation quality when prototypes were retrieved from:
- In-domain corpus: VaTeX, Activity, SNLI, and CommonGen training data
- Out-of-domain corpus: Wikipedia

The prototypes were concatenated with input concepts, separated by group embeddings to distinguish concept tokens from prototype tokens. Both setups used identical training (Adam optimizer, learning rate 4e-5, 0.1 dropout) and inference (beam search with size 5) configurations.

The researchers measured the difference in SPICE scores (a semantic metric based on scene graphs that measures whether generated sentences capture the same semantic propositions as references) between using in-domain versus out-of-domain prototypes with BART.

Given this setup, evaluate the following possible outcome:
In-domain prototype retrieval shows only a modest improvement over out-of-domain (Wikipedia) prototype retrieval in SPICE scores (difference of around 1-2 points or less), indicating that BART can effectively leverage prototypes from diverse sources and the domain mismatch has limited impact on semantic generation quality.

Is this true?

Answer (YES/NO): YES